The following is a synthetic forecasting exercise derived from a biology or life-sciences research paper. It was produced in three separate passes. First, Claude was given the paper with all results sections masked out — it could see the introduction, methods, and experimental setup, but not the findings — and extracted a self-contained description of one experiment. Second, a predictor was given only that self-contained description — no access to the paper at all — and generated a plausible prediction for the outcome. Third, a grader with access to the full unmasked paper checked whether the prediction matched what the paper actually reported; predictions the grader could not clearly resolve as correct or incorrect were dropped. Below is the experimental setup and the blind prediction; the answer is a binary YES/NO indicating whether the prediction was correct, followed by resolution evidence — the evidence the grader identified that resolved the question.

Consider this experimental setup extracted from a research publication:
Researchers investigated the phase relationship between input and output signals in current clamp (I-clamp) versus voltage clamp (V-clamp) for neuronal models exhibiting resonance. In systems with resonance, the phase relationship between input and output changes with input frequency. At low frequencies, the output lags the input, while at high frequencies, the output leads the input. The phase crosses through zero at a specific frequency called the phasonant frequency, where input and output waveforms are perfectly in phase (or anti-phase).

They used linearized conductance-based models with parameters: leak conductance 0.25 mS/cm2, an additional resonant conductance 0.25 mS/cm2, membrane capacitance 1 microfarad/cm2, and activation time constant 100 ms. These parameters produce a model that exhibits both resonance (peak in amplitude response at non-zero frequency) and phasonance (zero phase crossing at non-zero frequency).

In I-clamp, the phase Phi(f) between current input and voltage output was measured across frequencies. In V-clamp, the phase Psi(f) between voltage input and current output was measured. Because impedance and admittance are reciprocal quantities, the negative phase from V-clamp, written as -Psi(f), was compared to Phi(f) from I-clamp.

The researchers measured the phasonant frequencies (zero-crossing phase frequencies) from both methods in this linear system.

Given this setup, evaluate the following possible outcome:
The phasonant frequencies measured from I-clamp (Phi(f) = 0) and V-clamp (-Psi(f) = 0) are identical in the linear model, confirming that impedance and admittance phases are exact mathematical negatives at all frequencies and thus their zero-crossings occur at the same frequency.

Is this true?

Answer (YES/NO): YES